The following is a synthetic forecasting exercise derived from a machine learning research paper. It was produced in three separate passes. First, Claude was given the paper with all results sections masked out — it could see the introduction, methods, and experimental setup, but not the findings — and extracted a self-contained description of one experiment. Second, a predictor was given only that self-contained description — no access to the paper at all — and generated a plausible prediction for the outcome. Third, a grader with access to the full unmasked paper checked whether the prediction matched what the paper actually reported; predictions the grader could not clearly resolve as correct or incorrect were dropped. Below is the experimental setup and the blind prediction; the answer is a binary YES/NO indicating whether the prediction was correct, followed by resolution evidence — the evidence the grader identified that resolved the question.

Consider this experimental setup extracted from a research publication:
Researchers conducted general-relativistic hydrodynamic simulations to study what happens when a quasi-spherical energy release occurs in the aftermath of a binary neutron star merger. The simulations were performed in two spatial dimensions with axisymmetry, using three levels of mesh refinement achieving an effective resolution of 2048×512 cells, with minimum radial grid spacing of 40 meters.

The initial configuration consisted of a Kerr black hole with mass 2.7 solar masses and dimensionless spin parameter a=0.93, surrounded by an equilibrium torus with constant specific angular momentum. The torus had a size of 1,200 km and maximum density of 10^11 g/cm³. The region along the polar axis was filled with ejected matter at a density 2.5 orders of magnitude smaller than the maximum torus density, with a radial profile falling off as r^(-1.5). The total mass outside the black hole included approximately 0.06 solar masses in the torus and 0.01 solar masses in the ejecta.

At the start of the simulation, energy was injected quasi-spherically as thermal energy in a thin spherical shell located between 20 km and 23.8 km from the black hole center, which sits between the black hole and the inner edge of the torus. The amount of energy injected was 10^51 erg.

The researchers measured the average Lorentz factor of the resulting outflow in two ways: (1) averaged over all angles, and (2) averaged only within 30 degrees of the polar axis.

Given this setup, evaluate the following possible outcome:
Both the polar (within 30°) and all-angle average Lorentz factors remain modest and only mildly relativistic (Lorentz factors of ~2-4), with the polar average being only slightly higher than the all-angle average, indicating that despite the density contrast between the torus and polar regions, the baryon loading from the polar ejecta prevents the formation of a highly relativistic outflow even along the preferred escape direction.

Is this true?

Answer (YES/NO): NO